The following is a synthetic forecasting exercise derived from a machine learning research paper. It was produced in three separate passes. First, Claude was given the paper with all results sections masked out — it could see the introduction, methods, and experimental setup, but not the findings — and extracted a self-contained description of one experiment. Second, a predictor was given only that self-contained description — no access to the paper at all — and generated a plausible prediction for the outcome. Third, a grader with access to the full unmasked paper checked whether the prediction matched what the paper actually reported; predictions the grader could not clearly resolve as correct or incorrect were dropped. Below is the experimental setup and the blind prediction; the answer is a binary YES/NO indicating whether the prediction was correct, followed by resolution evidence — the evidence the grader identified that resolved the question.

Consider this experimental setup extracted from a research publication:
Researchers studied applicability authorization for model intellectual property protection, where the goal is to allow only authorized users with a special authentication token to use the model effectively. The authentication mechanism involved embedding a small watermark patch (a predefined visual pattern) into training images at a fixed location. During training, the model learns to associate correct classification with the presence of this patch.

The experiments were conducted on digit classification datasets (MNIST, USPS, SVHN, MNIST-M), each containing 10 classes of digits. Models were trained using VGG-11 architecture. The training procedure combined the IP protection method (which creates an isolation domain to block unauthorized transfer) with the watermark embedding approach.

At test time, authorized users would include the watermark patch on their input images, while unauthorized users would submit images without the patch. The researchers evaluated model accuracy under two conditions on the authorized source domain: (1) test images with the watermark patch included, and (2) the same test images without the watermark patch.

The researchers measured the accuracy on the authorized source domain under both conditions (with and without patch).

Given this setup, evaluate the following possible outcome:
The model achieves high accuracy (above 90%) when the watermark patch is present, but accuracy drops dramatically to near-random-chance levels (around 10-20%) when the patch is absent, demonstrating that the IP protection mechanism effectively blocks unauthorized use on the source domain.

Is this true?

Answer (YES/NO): NO